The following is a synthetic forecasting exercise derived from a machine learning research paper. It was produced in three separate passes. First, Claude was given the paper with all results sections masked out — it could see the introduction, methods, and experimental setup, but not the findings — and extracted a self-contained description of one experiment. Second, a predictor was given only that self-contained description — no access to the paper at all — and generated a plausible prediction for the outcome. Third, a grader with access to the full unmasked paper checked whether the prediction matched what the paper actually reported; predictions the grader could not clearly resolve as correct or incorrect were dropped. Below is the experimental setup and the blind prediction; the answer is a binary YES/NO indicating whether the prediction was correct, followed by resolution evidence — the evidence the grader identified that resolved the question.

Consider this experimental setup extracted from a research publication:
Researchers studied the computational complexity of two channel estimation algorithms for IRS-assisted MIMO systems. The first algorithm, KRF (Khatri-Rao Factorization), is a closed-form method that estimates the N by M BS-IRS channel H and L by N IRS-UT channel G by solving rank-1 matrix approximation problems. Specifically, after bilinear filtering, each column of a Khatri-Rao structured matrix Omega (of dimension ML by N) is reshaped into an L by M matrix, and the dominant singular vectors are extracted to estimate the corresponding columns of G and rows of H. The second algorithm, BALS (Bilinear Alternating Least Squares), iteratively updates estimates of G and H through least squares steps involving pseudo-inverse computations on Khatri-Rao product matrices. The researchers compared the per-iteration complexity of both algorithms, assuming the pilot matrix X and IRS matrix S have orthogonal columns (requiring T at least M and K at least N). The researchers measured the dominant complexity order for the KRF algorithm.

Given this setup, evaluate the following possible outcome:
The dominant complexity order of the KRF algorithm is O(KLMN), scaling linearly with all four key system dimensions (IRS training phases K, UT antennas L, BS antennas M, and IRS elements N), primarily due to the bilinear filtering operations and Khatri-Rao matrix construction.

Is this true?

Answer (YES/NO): NO